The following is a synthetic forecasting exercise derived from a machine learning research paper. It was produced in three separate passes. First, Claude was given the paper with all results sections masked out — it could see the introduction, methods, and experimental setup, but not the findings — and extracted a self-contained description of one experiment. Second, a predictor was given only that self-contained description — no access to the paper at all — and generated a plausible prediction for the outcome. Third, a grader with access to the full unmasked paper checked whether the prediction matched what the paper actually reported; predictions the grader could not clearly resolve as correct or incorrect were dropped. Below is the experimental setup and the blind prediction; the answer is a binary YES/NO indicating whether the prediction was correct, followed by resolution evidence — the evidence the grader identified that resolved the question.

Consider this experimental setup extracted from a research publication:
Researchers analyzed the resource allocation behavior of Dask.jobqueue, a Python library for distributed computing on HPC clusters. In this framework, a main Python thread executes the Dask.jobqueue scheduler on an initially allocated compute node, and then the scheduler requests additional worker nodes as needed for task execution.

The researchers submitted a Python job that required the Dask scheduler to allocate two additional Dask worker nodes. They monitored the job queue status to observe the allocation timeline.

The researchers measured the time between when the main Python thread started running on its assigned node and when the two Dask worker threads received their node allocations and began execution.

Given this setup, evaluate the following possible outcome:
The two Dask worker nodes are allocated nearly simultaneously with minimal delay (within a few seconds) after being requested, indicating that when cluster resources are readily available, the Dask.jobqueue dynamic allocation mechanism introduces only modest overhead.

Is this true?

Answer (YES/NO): NO